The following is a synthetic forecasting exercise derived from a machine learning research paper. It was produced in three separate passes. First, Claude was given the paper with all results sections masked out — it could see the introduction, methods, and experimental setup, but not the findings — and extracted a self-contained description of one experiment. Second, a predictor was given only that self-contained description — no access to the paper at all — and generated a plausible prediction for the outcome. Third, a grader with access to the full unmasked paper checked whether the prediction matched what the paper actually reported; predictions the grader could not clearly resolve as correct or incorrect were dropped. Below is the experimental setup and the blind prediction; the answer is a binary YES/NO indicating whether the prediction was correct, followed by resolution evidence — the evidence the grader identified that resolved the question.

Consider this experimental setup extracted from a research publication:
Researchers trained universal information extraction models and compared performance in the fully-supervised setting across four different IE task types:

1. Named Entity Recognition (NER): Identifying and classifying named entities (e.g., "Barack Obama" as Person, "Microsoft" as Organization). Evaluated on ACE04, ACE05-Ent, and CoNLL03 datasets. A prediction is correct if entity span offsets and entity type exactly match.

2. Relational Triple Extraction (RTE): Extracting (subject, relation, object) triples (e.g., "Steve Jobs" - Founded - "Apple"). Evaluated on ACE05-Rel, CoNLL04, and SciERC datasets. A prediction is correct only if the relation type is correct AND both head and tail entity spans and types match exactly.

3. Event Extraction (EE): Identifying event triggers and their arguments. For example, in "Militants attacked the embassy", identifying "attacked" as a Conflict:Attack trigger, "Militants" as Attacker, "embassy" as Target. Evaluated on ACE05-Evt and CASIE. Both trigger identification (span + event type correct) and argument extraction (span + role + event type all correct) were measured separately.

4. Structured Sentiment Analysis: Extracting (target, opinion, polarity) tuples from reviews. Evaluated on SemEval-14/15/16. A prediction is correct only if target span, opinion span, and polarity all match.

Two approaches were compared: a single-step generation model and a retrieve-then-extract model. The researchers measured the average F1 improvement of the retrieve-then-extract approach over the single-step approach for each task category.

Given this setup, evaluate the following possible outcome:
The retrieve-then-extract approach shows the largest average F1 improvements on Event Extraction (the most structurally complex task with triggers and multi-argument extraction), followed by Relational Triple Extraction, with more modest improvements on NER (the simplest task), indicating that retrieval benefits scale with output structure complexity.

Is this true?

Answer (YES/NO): NO